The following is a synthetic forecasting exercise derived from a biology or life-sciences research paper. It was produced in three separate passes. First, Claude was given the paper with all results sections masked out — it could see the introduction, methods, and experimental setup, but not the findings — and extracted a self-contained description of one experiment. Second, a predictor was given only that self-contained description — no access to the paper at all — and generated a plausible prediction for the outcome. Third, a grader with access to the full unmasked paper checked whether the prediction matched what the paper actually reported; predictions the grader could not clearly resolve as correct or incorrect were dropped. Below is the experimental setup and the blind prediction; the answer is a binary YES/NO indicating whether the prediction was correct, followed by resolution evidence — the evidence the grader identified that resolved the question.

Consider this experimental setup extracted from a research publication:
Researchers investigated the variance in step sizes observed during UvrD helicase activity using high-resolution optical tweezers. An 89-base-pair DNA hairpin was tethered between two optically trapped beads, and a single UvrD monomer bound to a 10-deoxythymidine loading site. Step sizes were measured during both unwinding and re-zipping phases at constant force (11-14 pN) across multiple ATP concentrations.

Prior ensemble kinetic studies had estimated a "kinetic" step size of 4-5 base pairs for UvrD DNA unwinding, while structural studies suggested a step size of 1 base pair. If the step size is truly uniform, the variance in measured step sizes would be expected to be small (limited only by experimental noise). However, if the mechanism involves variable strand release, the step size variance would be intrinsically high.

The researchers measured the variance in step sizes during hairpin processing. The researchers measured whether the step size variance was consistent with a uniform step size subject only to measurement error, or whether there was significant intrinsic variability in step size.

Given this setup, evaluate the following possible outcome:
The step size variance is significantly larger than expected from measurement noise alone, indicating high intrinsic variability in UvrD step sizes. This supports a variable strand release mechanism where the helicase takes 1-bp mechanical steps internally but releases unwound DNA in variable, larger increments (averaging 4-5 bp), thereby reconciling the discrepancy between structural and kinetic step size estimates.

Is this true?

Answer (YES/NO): NO